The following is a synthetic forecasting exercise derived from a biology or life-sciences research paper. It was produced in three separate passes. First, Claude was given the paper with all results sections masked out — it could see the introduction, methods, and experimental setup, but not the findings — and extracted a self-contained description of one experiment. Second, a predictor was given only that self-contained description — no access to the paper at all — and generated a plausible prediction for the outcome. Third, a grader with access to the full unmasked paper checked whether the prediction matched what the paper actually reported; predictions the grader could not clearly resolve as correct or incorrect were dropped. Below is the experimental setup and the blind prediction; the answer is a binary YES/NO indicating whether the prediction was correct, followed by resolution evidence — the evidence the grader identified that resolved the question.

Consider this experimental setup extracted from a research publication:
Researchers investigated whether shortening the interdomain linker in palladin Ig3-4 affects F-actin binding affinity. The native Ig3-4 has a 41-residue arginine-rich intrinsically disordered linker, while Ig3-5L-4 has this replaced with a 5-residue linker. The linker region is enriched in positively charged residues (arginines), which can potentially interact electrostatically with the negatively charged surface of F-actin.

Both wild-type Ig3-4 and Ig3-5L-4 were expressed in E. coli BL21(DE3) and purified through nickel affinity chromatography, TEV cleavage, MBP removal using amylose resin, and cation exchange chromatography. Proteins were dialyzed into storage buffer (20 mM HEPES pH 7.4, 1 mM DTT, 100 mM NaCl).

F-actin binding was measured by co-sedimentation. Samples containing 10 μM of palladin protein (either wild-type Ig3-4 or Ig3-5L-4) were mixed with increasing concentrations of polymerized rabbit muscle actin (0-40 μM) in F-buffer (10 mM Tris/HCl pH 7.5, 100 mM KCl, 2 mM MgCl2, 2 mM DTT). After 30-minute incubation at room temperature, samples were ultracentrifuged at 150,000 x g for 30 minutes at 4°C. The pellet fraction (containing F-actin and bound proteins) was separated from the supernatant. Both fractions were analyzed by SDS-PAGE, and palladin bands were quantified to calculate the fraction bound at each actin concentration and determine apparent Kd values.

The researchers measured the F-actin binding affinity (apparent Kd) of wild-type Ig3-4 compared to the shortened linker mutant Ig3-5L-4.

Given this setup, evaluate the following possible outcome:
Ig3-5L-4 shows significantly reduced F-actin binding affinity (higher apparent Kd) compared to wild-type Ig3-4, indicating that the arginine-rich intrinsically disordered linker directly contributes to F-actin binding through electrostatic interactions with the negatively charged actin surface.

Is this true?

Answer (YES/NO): NO